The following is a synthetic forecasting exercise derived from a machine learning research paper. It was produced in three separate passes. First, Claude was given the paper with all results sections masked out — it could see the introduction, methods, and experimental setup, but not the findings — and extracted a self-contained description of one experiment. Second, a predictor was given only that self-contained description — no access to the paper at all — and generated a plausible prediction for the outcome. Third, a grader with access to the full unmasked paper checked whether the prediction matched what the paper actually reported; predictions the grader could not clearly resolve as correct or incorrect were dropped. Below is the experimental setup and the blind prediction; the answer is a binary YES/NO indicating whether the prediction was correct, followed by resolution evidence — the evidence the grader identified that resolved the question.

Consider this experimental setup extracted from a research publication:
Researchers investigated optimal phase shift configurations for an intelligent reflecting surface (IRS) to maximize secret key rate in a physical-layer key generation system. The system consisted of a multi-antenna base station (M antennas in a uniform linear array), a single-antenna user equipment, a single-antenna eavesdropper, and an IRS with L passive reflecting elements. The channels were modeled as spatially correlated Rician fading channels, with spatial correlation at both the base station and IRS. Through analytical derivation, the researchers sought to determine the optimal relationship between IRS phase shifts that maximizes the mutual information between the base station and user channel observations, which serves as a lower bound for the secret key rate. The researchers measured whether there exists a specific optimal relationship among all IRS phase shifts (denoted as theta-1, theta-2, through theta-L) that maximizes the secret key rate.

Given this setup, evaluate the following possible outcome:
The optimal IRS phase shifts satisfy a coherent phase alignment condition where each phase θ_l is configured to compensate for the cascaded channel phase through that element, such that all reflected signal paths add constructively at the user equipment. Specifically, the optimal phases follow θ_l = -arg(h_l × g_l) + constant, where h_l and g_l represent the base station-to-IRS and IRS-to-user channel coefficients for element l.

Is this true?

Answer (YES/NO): NO